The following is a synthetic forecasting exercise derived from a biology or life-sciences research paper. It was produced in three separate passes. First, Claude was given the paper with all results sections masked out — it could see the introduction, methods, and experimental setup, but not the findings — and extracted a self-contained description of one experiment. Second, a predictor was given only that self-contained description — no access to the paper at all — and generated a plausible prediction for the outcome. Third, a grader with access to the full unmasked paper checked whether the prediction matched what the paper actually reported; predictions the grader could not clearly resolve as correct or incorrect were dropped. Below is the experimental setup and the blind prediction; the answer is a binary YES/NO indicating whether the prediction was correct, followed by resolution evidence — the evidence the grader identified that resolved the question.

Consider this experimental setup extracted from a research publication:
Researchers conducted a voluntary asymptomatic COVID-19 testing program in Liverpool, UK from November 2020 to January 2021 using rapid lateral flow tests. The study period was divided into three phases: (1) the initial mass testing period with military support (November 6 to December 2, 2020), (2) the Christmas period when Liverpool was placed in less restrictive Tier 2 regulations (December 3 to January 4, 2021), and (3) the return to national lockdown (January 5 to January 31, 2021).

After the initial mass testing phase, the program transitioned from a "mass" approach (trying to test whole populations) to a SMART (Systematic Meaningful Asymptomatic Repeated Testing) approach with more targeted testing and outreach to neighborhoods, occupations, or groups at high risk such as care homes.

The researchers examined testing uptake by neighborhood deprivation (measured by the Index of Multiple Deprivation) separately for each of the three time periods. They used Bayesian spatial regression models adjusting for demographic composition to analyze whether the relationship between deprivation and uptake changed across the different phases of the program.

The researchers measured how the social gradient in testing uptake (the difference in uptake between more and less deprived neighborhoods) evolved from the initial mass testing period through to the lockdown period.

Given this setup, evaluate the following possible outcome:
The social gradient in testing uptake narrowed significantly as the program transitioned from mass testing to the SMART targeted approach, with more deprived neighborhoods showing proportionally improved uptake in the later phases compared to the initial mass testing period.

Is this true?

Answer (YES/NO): NO